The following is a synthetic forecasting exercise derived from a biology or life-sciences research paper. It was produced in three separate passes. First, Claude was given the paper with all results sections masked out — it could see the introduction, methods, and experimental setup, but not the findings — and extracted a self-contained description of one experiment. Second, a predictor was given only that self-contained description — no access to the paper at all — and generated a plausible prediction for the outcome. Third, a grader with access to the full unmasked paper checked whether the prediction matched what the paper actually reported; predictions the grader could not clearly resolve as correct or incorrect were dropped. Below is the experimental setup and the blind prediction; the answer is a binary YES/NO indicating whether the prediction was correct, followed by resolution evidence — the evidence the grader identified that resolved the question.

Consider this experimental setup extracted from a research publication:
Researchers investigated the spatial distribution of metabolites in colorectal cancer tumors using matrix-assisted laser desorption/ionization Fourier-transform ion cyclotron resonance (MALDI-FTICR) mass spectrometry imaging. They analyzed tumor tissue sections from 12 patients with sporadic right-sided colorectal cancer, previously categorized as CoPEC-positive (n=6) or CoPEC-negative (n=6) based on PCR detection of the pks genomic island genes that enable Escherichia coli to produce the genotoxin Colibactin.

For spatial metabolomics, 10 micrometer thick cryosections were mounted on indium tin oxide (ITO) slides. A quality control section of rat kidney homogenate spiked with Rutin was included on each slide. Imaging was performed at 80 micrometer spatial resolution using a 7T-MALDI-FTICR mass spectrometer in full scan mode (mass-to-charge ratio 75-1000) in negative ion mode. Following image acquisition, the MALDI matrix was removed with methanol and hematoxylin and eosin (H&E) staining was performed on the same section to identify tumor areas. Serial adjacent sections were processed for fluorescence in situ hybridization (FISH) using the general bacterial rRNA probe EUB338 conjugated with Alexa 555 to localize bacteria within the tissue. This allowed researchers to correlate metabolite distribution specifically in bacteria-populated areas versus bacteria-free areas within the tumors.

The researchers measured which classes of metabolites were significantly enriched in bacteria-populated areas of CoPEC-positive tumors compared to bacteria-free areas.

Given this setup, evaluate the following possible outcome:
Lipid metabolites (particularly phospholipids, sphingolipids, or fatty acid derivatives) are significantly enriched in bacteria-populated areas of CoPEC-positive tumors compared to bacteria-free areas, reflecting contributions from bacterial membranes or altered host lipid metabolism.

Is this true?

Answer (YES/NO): YES